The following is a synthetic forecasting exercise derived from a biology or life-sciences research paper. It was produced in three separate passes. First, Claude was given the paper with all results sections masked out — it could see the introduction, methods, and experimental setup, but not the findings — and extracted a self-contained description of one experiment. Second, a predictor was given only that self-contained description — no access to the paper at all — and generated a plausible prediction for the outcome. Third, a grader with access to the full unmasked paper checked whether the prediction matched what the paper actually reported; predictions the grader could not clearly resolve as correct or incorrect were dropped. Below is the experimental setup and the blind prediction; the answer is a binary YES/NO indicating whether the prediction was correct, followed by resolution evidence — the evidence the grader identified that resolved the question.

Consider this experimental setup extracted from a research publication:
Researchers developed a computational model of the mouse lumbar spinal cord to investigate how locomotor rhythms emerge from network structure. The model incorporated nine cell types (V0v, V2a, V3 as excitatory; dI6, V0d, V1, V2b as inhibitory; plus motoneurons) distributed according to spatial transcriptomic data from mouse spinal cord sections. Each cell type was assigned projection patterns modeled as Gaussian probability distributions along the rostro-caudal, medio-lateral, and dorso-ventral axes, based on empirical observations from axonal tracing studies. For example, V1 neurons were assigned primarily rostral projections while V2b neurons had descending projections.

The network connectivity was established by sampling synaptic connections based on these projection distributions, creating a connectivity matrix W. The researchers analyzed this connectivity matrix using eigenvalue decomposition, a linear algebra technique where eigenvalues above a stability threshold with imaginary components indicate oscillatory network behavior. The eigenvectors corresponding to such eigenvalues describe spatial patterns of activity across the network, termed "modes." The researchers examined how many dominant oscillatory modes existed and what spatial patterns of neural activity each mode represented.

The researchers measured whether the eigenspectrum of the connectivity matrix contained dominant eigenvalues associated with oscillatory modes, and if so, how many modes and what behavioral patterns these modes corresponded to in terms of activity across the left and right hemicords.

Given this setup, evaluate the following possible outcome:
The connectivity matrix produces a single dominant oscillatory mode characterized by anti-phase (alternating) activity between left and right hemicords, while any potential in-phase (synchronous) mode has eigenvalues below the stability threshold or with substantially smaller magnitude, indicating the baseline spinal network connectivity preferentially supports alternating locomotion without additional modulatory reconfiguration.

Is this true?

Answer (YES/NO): NO